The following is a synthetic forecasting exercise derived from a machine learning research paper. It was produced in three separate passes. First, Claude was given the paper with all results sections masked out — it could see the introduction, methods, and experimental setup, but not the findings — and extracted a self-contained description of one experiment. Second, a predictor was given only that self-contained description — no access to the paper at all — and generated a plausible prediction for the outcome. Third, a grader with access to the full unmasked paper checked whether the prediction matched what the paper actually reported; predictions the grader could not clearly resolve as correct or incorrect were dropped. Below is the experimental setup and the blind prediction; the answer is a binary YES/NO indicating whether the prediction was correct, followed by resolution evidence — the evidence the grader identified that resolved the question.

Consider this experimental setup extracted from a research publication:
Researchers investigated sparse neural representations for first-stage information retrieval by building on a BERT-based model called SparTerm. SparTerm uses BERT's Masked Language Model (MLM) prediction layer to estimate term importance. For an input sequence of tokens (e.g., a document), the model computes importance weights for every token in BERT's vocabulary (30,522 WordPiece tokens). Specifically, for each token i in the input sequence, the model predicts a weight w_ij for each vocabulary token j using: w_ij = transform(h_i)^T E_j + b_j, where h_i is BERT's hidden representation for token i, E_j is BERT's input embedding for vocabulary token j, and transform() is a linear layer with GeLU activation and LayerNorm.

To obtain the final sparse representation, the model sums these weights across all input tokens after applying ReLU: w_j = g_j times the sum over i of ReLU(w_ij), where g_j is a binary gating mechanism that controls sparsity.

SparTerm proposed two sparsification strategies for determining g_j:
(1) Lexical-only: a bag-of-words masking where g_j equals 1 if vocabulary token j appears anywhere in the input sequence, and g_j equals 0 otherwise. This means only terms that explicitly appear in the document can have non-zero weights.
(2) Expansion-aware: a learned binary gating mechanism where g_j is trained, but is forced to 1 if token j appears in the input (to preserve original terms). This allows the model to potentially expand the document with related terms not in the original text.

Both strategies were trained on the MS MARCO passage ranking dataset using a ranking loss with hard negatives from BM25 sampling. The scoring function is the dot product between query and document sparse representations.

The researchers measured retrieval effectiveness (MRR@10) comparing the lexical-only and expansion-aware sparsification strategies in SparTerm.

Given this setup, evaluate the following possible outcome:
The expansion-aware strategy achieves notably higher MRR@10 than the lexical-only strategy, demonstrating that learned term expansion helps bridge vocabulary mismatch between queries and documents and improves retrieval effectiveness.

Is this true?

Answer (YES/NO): NO